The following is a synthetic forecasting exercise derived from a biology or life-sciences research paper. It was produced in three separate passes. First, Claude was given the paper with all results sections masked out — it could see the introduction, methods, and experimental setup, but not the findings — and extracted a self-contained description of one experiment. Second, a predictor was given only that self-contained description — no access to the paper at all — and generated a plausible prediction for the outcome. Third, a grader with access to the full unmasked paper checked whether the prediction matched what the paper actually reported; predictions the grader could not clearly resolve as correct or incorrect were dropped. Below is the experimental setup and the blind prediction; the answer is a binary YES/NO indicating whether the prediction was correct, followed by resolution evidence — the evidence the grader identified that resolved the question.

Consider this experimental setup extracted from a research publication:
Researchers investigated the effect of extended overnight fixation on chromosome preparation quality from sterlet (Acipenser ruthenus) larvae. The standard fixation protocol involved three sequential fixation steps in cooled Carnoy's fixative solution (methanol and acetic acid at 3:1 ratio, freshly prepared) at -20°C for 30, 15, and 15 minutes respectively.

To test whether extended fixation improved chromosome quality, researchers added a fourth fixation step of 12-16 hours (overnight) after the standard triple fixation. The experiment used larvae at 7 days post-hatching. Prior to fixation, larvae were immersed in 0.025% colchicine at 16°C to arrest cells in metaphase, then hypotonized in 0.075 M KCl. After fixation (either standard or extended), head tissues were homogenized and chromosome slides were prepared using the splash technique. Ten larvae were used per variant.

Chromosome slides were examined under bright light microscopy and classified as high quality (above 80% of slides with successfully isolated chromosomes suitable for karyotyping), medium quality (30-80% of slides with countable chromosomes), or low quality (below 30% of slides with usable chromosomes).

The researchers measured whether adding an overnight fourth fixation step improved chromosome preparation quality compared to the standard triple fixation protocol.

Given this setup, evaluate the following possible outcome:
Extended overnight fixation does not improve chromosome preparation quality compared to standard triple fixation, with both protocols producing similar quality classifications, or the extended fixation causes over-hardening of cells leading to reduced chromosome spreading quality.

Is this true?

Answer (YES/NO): NO